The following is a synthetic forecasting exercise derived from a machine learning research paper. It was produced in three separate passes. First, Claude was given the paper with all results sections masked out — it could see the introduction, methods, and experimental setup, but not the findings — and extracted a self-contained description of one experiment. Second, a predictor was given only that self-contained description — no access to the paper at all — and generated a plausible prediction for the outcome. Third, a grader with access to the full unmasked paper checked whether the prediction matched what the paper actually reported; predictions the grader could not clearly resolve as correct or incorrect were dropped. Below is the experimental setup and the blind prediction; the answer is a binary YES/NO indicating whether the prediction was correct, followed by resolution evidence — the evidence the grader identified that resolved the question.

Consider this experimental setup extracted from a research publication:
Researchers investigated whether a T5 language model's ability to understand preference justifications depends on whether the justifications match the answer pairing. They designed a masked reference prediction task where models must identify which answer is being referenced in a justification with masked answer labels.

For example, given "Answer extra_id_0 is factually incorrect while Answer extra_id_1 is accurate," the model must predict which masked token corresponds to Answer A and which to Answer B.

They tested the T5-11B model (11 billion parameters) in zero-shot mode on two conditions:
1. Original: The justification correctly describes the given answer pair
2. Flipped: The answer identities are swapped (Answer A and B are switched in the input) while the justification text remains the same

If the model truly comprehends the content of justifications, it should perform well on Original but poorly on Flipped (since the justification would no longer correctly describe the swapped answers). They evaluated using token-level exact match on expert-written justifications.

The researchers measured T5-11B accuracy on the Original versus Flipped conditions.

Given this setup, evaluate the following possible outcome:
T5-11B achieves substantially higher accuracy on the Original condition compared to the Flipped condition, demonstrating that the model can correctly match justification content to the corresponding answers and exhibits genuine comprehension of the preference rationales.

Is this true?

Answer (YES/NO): YES